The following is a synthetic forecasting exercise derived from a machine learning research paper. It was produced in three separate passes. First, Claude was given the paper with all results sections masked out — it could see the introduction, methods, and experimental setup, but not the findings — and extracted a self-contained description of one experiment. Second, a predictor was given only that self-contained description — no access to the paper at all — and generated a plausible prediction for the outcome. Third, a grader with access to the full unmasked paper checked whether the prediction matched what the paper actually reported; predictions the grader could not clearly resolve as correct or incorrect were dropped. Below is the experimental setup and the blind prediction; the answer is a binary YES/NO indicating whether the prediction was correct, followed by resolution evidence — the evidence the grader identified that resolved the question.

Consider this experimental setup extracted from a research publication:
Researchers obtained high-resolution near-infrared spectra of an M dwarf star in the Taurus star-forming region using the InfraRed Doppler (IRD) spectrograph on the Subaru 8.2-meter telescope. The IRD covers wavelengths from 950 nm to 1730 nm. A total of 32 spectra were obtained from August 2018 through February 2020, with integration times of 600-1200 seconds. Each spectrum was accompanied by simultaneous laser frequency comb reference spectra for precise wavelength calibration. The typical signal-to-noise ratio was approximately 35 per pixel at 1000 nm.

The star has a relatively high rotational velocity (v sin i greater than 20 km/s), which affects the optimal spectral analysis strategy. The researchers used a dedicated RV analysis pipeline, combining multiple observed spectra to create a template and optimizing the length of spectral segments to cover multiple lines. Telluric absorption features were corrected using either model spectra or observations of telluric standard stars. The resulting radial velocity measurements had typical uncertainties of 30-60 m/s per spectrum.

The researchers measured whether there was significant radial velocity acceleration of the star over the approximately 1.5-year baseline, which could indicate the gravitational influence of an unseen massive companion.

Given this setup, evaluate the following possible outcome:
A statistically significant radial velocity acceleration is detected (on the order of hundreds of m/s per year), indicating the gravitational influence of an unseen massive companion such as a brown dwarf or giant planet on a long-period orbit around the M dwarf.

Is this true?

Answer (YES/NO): NO